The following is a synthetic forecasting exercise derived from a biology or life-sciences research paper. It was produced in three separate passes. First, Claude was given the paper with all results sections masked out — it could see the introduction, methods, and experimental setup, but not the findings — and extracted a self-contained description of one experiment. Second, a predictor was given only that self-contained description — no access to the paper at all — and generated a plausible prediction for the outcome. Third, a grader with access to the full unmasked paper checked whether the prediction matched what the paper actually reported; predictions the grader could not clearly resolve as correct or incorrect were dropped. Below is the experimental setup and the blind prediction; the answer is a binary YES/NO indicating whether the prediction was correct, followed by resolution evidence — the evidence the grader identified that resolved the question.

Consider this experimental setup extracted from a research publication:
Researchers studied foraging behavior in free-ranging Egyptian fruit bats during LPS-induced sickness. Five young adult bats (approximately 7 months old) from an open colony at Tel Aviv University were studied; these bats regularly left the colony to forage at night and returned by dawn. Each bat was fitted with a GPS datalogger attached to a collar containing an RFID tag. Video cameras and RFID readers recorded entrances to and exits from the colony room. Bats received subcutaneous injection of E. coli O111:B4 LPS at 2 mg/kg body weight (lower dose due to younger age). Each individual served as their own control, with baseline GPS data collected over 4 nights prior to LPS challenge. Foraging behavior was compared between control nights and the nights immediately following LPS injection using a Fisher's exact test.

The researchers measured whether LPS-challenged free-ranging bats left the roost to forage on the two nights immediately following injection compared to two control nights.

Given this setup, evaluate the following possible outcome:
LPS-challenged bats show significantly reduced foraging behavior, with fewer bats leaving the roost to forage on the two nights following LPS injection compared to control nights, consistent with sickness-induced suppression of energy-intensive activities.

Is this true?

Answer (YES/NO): YES